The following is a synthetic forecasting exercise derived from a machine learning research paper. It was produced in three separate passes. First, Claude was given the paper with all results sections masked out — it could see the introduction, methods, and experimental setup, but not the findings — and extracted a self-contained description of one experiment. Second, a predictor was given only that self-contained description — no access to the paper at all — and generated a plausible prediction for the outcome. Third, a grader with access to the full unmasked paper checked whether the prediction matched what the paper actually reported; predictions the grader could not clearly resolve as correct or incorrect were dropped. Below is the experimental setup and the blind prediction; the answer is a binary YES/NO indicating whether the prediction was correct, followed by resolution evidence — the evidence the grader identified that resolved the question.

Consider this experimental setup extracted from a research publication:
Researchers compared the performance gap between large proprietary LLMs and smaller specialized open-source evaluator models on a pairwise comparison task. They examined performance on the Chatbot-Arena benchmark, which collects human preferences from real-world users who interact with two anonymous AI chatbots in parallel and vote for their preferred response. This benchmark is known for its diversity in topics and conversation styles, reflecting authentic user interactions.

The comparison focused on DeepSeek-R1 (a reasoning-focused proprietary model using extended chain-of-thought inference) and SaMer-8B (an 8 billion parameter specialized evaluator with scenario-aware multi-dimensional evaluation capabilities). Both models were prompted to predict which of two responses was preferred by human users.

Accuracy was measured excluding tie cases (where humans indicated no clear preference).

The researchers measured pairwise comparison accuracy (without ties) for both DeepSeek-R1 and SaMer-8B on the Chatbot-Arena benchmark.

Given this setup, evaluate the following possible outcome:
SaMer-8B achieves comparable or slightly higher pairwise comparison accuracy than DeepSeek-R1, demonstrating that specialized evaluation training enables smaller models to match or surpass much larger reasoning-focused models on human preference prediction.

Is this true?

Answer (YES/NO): NO